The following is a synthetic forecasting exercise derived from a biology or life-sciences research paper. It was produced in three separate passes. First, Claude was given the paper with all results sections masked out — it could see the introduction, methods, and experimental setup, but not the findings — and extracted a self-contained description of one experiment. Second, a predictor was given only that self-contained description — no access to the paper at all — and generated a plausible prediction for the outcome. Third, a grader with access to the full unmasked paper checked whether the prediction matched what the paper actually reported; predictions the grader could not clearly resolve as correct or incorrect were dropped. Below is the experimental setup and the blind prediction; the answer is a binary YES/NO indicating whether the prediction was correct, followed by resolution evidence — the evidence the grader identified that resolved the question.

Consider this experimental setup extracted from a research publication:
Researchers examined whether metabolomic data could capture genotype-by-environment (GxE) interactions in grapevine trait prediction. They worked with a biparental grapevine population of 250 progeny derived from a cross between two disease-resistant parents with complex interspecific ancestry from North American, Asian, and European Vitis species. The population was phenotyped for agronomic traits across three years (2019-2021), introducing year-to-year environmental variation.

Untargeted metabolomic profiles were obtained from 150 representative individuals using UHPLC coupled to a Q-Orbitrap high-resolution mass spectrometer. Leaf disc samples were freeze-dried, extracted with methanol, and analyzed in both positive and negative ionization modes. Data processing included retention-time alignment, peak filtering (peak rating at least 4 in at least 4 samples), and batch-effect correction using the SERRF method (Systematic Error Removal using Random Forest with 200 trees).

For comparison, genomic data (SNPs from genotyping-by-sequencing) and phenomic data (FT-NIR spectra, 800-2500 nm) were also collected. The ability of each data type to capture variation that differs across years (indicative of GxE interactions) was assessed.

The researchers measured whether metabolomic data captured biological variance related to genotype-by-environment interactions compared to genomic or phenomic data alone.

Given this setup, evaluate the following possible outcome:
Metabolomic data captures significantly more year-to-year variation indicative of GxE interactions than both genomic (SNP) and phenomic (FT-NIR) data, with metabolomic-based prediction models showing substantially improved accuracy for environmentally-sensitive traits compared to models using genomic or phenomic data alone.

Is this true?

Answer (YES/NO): NO